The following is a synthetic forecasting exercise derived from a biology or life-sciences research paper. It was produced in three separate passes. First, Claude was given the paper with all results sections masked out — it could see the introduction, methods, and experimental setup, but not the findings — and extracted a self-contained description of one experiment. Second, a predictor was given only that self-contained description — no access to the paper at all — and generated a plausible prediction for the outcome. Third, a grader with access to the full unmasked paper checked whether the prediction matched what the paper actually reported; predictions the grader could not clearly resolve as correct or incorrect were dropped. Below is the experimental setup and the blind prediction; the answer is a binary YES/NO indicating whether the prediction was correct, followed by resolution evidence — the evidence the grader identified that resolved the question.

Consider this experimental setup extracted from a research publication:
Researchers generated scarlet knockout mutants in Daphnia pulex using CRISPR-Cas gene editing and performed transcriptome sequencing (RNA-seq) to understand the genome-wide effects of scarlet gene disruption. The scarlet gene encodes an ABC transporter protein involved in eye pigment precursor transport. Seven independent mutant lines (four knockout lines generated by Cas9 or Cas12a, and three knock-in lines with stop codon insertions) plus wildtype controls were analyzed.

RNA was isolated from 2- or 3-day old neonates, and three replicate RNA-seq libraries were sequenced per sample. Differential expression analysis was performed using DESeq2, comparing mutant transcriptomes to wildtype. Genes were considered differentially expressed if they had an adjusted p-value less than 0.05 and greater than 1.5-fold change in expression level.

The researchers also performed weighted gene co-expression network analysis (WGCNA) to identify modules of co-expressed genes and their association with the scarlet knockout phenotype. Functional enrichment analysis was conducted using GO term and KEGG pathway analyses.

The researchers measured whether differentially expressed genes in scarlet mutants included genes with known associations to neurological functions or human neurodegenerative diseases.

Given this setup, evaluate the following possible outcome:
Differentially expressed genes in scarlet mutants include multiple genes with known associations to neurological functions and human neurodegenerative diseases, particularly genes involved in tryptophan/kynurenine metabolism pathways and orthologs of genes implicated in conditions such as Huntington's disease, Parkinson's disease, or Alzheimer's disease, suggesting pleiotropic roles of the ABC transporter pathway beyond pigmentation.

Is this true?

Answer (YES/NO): NO